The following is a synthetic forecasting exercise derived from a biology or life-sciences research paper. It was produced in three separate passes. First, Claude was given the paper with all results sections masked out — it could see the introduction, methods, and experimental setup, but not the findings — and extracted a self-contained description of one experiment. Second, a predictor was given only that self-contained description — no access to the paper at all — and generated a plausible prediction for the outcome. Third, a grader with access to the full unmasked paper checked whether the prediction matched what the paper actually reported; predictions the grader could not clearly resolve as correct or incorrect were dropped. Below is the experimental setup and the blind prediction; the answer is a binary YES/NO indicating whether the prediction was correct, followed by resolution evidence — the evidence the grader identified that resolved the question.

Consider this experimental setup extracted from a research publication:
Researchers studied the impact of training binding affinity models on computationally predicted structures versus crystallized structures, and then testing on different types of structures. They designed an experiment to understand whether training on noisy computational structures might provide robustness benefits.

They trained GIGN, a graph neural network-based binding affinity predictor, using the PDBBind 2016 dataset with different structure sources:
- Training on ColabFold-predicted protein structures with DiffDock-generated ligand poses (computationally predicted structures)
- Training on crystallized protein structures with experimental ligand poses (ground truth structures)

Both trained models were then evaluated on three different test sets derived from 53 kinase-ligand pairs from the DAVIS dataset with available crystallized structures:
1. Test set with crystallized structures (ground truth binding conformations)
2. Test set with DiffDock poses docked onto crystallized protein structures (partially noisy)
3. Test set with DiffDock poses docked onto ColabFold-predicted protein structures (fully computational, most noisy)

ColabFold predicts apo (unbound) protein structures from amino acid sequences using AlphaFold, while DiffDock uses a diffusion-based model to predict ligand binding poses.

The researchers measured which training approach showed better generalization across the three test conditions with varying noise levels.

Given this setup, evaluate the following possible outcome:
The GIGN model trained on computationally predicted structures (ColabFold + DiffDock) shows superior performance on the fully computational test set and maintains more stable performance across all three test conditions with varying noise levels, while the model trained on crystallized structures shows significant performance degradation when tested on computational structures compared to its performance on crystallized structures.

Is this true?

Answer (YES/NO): YES